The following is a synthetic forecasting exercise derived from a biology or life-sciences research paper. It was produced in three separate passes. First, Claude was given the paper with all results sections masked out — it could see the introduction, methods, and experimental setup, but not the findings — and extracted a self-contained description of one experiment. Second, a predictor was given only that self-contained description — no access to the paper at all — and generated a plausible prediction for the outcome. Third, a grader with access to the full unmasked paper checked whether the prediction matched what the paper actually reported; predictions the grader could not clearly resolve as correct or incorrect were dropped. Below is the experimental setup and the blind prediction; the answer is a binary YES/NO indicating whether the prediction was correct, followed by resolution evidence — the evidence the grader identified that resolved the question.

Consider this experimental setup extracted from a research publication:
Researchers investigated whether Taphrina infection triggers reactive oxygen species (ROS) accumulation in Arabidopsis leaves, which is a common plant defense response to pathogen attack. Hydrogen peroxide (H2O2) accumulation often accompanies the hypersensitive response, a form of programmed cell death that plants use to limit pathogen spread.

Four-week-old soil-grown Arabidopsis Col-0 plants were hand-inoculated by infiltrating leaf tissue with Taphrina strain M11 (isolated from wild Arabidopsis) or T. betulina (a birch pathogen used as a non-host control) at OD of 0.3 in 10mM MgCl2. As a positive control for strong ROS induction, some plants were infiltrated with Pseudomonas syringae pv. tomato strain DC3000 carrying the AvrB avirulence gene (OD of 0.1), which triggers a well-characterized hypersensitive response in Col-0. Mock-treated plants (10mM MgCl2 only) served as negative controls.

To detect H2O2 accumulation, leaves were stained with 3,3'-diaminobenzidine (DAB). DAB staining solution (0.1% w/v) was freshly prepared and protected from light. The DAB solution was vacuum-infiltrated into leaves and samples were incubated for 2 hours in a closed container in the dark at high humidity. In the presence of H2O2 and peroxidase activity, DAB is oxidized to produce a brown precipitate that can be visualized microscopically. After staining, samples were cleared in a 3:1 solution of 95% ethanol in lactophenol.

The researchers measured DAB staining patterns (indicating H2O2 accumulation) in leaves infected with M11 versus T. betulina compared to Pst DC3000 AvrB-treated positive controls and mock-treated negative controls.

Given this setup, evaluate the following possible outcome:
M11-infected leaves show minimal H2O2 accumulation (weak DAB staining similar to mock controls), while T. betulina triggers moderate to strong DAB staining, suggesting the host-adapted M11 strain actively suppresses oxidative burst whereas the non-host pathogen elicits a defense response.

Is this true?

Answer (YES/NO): NO